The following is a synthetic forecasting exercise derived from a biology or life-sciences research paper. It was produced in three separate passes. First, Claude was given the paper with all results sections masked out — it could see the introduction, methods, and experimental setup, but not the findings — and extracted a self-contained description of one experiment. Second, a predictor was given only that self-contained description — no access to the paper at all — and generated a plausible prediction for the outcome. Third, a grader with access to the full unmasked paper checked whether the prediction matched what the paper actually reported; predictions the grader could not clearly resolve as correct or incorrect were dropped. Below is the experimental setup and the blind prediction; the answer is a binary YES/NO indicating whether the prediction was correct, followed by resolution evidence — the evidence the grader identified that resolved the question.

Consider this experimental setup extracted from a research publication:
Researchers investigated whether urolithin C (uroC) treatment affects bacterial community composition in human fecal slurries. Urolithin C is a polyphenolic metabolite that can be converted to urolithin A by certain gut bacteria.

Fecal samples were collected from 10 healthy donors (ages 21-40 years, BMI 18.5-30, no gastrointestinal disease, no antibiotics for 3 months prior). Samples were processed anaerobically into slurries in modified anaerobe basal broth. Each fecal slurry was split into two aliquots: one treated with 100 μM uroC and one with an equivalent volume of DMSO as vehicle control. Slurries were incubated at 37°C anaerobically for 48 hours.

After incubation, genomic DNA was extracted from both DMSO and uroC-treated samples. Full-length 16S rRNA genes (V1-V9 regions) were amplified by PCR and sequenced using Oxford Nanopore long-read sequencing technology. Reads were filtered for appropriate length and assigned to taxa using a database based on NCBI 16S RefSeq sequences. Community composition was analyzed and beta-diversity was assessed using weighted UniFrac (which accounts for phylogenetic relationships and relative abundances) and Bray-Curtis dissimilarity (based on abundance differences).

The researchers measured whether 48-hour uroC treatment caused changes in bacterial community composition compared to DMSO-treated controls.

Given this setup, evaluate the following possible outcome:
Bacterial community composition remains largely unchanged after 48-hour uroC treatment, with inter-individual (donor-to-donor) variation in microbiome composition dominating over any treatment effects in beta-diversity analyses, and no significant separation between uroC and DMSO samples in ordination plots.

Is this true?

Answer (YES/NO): YES